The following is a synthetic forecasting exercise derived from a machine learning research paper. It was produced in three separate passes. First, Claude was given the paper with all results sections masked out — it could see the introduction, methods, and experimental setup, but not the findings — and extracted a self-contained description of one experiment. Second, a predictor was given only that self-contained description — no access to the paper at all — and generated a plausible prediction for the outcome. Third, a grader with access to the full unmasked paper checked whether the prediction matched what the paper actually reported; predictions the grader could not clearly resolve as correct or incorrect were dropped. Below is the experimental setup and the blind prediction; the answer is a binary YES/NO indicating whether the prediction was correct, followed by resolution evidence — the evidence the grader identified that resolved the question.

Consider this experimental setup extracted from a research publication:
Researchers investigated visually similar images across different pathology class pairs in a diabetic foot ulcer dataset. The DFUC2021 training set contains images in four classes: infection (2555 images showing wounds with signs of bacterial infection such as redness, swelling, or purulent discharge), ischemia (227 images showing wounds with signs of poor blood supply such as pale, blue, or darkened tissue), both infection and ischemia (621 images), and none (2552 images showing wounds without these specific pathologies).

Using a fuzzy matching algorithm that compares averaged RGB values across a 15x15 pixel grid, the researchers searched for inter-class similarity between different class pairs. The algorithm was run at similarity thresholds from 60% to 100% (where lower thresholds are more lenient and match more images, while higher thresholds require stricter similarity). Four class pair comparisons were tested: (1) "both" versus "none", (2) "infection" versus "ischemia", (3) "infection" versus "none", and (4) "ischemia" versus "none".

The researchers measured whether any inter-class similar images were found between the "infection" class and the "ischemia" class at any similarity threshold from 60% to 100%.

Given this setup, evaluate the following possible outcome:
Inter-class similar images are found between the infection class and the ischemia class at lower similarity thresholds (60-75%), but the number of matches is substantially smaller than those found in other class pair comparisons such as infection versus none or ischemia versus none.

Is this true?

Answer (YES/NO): NO